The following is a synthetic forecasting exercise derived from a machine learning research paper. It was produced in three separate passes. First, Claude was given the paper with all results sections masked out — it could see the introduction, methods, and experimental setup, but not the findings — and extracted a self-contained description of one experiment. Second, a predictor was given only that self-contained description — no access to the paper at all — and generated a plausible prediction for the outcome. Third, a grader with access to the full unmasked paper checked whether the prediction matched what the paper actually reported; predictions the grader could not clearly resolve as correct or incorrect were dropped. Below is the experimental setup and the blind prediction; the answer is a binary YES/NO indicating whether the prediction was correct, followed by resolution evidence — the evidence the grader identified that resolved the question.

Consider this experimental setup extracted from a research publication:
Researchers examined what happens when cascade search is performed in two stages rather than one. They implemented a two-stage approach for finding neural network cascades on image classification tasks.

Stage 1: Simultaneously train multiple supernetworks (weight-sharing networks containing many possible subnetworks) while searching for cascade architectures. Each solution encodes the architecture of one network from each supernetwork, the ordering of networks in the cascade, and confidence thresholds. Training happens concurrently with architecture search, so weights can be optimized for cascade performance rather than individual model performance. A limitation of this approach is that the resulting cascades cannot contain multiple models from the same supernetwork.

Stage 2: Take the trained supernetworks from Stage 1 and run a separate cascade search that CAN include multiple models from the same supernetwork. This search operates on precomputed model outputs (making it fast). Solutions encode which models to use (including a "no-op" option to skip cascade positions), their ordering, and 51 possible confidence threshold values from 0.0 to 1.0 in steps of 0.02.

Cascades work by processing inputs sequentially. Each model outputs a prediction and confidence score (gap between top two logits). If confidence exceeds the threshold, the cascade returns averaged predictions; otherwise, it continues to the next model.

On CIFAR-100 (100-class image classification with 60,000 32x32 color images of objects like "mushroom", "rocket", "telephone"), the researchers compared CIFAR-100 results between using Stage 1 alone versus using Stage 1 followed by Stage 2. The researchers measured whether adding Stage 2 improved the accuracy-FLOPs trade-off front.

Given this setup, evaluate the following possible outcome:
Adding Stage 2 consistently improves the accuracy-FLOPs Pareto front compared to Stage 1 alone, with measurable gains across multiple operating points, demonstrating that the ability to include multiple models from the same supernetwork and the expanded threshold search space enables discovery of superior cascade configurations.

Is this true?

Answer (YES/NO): YES